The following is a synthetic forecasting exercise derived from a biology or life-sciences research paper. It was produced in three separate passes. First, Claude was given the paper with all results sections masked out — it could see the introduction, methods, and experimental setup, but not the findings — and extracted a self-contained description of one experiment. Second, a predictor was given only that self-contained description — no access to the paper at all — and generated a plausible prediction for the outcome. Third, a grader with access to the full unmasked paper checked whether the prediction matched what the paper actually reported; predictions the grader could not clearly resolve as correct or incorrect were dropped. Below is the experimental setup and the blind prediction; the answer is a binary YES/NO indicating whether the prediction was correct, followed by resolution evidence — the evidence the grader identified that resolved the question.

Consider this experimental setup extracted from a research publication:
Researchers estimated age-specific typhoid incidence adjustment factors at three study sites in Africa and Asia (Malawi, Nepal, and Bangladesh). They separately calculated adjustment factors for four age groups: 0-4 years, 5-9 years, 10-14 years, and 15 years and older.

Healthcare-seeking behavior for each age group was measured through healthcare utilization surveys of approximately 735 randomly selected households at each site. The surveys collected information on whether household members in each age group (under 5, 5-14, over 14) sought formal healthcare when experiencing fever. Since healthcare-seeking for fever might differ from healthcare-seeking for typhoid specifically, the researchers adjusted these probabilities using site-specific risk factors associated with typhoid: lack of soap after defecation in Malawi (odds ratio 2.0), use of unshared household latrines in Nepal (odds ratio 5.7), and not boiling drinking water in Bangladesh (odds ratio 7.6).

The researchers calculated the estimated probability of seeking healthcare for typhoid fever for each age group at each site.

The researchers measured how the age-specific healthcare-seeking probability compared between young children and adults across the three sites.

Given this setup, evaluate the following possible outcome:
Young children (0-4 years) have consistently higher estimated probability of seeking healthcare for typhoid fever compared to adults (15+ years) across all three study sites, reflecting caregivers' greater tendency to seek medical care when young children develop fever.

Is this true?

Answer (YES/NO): NO